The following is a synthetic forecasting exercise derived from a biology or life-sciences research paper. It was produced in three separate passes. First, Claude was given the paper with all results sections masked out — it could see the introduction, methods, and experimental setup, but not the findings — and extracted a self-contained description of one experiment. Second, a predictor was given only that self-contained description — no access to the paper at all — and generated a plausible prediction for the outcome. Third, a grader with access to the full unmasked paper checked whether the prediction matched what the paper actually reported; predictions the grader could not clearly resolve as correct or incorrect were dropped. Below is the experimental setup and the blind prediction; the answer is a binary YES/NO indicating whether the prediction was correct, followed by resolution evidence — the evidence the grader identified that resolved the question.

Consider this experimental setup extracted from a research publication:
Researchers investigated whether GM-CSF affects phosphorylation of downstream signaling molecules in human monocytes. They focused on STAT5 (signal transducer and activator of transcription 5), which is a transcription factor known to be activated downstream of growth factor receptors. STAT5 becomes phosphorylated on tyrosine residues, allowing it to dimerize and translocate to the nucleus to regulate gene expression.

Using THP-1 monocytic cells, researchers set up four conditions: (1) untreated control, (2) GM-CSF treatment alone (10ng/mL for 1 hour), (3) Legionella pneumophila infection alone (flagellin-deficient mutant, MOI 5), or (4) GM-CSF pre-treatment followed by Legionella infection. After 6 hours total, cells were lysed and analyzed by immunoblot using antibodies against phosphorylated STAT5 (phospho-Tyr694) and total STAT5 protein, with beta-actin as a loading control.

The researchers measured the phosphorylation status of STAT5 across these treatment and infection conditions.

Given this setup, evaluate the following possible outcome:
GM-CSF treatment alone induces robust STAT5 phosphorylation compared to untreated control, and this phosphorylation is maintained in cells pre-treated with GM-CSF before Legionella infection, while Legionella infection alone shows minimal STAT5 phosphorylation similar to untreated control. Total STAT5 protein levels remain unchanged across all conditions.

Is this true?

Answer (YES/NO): YES